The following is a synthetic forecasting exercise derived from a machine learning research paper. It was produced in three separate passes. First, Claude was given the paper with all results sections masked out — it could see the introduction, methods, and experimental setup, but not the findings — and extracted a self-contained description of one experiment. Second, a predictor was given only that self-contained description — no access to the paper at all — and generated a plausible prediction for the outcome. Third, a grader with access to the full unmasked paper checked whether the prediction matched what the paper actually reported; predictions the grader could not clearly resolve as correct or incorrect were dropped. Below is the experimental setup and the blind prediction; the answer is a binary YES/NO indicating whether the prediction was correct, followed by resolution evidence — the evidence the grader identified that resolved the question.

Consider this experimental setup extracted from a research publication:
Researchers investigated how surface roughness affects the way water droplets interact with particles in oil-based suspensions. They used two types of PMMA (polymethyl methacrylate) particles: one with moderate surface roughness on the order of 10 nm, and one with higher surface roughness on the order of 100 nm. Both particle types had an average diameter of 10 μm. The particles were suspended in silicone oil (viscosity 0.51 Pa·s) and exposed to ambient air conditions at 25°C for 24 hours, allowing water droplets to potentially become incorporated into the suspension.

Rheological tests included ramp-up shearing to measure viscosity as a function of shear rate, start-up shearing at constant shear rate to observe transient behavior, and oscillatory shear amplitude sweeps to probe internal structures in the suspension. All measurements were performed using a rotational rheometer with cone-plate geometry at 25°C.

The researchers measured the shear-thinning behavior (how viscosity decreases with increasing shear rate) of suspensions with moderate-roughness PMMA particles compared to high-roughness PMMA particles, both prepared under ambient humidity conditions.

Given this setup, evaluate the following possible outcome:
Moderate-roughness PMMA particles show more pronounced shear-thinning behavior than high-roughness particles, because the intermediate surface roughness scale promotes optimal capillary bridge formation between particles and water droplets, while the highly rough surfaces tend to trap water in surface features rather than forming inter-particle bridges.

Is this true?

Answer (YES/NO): NO